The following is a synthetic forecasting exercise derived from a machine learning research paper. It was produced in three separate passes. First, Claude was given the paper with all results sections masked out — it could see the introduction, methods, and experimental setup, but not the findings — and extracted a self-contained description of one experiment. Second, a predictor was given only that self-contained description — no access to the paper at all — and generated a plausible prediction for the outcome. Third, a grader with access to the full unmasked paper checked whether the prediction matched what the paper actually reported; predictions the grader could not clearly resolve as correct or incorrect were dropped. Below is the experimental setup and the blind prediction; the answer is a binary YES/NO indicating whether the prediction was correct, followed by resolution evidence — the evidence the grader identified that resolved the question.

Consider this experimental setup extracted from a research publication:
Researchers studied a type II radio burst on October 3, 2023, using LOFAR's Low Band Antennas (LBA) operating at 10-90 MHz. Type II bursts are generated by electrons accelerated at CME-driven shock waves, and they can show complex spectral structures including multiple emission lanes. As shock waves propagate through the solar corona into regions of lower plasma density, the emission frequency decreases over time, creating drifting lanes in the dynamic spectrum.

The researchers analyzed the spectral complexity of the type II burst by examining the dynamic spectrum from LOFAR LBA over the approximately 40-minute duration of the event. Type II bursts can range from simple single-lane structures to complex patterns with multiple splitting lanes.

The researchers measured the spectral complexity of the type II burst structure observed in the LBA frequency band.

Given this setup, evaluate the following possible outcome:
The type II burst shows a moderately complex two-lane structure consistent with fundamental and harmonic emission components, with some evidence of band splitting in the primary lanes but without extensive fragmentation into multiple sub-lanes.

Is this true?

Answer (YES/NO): NO